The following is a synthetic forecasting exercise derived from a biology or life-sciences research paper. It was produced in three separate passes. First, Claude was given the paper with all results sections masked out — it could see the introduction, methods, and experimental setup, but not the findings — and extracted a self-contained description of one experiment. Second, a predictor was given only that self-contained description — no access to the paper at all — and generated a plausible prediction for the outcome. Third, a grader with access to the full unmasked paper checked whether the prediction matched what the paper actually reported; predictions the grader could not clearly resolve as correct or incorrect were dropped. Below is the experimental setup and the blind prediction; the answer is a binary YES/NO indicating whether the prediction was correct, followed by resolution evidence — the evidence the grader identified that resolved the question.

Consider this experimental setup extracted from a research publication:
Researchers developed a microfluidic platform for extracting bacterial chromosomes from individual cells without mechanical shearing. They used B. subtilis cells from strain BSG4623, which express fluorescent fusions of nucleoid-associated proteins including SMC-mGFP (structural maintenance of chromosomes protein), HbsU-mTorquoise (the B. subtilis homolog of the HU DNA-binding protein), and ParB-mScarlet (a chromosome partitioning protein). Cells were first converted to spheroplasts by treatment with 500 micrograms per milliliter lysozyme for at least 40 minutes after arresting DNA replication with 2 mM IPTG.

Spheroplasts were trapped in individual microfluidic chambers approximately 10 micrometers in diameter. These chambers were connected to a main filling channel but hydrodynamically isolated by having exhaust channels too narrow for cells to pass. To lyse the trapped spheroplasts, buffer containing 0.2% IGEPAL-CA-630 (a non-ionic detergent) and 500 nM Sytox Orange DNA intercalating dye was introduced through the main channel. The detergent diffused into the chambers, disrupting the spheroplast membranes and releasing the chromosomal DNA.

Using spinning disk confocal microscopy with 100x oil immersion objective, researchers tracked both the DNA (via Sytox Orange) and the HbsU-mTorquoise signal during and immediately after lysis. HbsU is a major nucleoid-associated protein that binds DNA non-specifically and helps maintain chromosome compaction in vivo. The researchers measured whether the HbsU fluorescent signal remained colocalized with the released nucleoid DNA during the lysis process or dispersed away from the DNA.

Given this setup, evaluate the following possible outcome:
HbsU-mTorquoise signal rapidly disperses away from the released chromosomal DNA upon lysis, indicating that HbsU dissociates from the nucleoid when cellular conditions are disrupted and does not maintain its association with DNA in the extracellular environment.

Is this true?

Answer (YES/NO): YES